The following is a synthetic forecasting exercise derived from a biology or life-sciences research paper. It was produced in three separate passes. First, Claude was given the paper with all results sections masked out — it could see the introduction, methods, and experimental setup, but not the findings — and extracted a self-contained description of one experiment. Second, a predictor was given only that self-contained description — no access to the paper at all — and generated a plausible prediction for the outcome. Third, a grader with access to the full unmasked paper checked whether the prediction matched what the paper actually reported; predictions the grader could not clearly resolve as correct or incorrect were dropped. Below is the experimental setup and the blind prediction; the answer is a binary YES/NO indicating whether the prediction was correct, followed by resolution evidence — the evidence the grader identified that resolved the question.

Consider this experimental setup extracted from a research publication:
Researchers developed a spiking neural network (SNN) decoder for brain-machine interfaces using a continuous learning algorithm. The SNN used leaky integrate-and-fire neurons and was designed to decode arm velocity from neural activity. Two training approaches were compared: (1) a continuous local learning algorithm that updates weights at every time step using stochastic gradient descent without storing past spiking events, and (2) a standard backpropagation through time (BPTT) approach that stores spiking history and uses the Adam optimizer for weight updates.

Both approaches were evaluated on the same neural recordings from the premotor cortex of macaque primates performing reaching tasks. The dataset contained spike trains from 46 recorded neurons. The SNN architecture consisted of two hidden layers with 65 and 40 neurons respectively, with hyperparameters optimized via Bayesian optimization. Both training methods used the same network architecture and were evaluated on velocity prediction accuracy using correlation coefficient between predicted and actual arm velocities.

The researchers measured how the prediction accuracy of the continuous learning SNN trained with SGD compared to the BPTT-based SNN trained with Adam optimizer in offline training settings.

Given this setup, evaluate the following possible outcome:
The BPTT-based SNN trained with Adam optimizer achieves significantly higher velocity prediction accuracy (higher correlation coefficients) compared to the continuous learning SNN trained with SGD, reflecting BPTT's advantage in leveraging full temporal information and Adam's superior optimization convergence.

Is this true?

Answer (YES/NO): NO